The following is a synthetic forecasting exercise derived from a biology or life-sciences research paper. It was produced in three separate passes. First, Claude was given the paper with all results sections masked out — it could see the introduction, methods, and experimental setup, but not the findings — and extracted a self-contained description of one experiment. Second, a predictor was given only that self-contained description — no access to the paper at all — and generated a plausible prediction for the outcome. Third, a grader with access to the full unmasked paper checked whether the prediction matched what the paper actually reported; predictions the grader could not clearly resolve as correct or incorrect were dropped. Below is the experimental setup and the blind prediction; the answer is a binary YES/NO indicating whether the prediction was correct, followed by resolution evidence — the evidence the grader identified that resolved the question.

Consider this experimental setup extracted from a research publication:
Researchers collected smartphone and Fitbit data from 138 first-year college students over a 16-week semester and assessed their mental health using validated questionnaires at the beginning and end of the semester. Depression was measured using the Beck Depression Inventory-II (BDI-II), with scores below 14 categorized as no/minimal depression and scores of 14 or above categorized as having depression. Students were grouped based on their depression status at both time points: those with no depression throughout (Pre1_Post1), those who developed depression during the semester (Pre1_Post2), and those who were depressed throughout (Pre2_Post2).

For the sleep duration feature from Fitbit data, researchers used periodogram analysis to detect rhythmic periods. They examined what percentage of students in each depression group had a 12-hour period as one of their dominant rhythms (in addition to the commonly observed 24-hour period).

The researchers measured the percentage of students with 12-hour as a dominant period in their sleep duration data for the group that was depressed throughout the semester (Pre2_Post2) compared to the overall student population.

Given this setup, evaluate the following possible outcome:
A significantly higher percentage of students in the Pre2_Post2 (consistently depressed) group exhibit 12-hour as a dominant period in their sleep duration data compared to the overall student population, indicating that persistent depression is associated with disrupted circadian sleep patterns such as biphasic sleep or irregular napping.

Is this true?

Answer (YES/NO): NO